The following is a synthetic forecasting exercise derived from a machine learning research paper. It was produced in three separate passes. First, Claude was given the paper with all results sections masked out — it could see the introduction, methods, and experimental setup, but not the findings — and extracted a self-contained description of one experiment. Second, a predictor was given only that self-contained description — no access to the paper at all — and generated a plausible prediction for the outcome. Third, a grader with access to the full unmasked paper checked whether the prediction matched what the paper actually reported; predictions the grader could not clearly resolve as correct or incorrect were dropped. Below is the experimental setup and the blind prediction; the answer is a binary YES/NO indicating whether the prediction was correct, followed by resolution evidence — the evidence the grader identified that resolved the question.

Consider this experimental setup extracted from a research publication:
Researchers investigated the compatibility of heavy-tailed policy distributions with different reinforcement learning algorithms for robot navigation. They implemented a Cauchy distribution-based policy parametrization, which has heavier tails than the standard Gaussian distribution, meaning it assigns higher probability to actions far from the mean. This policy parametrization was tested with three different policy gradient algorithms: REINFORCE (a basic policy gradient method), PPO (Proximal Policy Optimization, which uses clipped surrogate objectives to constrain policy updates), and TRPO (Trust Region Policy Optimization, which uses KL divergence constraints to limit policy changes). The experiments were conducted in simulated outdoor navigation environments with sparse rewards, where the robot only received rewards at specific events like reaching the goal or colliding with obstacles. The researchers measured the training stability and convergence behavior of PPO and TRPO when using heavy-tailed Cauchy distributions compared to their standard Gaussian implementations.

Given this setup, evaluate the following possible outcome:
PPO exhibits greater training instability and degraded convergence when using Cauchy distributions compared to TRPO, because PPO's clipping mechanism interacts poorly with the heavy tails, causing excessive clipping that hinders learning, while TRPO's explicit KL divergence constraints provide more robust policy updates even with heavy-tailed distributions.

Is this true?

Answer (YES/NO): NO